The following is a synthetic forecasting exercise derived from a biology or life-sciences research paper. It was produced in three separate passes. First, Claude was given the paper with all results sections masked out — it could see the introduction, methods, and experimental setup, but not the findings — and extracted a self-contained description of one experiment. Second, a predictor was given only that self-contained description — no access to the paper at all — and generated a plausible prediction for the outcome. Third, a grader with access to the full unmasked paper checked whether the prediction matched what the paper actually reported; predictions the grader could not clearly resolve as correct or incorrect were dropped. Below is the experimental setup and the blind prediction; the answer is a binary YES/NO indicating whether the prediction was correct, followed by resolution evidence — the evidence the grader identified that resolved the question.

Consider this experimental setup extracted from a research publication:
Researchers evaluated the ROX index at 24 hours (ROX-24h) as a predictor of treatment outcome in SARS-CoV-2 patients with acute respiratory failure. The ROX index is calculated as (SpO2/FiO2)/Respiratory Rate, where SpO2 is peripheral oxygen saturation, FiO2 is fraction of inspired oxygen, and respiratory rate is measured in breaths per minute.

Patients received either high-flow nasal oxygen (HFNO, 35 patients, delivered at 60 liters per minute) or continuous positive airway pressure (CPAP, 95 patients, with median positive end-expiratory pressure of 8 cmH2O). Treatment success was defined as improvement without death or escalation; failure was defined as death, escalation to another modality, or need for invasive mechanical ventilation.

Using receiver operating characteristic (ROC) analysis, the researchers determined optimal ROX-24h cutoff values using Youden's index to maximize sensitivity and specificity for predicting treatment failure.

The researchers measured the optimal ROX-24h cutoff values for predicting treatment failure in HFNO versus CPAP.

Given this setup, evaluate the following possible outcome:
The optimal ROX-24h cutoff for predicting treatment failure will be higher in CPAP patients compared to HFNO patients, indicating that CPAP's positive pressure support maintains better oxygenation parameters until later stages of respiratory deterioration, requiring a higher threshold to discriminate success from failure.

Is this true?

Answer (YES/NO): NO